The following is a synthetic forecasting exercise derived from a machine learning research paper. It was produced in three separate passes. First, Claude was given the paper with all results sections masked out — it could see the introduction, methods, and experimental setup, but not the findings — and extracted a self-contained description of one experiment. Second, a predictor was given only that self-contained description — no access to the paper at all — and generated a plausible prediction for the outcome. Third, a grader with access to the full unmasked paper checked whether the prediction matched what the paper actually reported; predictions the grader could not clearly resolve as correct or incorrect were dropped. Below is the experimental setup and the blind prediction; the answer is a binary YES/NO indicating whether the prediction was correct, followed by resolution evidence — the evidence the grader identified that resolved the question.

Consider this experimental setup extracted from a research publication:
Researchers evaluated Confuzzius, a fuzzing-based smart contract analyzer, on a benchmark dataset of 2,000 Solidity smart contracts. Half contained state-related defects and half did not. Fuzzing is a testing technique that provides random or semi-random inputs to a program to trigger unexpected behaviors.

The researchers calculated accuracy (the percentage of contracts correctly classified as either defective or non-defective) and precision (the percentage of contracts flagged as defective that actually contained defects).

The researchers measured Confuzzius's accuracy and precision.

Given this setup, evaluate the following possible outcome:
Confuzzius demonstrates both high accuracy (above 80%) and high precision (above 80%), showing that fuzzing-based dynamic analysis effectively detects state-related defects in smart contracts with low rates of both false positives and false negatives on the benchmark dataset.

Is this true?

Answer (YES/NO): NO